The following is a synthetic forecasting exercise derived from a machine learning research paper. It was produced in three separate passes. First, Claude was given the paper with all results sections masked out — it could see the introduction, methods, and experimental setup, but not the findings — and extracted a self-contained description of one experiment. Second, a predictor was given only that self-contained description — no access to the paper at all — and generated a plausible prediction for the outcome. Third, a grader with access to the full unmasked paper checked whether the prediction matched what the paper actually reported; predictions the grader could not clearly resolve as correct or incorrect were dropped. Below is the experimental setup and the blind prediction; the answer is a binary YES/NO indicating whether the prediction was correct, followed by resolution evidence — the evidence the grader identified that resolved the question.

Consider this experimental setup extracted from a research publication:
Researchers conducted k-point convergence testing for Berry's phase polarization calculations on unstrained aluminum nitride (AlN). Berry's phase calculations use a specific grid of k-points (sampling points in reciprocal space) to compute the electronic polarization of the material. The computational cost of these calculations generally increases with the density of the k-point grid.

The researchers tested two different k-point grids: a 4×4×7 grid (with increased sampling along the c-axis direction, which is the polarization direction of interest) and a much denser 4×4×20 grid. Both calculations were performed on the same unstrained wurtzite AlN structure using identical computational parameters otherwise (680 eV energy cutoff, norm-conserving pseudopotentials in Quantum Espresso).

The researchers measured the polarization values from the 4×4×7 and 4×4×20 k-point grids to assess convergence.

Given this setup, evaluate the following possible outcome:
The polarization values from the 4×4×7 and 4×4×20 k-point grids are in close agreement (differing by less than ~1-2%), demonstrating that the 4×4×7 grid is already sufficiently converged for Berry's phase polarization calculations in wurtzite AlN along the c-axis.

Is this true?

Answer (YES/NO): YES